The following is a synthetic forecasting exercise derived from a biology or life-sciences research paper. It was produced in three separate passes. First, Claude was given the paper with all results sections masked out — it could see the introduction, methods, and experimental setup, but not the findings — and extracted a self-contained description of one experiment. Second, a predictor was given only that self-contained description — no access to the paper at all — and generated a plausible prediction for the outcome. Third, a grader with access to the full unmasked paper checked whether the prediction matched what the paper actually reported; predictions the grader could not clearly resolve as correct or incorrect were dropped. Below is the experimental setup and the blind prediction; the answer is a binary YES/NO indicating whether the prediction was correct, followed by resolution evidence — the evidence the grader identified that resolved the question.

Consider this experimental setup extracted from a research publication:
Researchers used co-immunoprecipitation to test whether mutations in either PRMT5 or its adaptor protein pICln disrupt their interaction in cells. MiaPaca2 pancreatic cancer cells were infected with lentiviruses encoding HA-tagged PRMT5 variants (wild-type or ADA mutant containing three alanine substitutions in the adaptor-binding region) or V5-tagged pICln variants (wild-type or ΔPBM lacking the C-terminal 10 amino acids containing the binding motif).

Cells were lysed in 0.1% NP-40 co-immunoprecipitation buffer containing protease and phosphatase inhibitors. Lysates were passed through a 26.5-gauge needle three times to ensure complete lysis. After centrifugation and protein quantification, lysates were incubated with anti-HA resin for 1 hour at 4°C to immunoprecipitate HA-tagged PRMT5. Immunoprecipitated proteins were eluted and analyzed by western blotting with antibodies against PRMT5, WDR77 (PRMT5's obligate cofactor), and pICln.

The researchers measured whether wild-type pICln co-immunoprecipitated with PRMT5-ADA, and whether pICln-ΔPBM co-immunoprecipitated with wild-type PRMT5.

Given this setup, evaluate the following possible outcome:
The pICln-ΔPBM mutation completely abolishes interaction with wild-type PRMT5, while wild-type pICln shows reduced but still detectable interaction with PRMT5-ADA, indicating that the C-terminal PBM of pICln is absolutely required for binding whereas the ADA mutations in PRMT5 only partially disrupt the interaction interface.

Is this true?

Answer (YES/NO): NO